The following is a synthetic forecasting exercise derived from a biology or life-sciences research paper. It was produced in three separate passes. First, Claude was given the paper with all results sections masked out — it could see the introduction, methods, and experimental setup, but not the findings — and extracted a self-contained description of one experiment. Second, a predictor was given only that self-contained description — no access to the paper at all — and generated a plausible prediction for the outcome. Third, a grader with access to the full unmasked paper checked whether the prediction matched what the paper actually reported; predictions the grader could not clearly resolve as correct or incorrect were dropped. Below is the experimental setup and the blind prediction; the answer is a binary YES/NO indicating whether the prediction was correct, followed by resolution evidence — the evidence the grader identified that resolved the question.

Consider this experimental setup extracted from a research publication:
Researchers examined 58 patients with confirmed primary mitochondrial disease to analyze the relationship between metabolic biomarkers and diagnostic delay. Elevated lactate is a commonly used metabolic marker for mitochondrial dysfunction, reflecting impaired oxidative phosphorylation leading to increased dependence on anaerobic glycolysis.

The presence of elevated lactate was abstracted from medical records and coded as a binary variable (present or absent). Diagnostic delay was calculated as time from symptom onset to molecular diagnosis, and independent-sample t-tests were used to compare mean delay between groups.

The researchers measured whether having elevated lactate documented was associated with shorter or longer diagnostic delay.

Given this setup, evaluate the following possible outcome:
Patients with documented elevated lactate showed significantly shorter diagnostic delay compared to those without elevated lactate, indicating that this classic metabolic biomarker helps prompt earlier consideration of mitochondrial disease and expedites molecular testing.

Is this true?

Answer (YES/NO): NO